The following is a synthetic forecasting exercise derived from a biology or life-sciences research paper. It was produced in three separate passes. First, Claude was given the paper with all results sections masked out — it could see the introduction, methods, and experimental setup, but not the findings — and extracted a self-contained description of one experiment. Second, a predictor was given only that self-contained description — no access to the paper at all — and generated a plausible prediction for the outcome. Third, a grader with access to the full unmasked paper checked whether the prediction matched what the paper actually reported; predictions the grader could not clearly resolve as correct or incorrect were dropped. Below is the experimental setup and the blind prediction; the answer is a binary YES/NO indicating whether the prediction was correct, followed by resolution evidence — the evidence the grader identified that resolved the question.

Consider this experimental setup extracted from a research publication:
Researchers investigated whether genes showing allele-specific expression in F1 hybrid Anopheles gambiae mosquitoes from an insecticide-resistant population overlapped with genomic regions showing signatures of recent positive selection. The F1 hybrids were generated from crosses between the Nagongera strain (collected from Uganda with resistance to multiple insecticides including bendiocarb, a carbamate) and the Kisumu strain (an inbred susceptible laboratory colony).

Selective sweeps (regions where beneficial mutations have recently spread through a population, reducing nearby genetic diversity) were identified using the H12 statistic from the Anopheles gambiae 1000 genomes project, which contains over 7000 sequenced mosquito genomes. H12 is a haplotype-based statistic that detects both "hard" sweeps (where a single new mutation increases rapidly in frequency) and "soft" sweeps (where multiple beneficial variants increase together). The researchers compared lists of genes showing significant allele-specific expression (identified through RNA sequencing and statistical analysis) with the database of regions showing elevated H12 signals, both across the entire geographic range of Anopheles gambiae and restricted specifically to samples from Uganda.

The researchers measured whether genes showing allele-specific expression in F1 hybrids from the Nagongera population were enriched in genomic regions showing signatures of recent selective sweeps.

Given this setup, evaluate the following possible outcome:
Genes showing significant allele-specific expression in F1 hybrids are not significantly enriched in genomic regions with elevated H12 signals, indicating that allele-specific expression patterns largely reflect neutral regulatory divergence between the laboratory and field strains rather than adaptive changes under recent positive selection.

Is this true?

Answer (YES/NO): NO